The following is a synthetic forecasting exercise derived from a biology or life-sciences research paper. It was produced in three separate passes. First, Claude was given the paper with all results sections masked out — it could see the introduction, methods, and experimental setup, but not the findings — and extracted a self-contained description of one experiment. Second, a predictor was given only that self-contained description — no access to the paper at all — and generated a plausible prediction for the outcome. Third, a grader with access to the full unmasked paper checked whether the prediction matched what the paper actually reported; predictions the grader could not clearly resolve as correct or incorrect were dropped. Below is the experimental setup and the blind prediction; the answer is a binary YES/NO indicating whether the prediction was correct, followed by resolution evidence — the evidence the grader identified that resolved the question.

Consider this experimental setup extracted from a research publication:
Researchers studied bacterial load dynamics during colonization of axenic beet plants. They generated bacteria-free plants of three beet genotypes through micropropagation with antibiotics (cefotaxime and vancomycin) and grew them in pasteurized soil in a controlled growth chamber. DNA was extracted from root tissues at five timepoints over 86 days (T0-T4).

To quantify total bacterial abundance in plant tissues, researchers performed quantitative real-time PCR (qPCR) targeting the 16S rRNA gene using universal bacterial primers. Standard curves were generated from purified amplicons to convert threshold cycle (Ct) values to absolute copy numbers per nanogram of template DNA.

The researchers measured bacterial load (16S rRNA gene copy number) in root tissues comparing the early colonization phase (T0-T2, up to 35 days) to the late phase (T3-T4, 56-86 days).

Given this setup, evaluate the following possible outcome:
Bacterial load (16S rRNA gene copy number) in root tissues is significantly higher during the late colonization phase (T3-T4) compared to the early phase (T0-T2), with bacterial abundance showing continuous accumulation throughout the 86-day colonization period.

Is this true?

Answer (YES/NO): NO